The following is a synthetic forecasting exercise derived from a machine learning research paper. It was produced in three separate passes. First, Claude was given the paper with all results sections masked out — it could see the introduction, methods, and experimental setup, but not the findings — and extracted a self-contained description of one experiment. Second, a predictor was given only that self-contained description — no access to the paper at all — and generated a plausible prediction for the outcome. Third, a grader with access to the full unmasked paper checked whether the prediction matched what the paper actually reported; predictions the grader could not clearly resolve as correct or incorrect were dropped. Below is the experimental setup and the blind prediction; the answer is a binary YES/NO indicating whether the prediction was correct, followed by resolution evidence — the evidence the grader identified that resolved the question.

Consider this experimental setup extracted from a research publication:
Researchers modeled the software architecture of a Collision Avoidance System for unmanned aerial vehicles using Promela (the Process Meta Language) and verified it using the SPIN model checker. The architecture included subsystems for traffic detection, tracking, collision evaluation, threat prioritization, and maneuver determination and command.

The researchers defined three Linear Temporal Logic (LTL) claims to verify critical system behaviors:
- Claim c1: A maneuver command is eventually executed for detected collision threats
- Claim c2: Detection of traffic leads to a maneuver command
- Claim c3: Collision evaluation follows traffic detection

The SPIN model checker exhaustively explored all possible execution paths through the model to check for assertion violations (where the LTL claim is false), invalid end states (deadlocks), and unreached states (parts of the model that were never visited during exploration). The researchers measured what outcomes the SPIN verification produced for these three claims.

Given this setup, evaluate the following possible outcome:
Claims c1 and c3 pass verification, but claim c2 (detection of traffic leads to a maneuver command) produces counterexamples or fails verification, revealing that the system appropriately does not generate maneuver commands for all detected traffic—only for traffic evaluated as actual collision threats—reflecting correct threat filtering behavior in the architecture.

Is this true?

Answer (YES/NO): NO